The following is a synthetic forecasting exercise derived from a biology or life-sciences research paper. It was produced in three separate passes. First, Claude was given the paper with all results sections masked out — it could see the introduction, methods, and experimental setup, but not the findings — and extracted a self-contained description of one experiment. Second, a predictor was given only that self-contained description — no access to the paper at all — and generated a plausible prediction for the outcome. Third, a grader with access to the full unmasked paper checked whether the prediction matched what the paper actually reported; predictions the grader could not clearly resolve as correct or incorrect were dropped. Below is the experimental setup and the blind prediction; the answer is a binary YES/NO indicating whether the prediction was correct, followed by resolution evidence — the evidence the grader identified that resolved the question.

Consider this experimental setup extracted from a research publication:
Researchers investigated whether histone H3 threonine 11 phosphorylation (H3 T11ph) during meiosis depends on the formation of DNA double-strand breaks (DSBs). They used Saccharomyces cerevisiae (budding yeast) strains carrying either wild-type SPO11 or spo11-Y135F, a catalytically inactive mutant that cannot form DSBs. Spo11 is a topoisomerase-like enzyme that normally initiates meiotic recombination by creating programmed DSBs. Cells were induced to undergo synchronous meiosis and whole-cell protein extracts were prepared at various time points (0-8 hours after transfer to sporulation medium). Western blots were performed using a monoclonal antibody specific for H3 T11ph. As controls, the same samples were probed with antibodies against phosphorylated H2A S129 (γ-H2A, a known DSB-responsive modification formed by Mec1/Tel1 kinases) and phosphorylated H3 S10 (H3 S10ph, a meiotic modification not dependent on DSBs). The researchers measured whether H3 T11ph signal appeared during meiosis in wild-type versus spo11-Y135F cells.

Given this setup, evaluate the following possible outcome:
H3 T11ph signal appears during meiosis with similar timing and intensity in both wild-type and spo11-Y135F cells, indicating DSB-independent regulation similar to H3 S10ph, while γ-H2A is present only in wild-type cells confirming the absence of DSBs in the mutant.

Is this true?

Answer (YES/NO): NO